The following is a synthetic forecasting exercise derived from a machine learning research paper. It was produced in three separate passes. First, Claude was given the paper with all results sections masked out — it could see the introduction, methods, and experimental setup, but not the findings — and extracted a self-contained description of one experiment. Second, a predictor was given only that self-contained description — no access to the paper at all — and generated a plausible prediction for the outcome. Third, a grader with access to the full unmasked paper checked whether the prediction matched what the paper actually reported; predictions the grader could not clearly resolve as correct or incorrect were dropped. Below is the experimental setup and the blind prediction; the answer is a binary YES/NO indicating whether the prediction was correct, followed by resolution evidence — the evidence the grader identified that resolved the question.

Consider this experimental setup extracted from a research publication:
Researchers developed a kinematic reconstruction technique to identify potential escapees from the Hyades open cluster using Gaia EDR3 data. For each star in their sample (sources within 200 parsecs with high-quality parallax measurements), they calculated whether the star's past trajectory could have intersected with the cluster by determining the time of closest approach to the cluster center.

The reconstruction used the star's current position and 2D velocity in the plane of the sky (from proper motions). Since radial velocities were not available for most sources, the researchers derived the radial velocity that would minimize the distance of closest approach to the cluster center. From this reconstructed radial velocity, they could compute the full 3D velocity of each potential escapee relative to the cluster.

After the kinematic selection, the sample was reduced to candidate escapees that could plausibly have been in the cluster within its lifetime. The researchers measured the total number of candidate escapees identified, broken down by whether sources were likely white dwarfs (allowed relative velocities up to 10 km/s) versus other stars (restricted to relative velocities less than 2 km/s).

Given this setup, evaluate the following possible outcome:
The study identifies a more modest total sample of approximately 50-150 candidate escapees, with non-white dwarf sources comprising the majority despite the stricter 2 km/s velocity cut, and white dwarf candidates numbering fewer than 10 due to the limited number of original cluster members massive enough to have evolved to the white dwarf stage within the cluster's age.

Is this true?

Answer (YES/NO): NO